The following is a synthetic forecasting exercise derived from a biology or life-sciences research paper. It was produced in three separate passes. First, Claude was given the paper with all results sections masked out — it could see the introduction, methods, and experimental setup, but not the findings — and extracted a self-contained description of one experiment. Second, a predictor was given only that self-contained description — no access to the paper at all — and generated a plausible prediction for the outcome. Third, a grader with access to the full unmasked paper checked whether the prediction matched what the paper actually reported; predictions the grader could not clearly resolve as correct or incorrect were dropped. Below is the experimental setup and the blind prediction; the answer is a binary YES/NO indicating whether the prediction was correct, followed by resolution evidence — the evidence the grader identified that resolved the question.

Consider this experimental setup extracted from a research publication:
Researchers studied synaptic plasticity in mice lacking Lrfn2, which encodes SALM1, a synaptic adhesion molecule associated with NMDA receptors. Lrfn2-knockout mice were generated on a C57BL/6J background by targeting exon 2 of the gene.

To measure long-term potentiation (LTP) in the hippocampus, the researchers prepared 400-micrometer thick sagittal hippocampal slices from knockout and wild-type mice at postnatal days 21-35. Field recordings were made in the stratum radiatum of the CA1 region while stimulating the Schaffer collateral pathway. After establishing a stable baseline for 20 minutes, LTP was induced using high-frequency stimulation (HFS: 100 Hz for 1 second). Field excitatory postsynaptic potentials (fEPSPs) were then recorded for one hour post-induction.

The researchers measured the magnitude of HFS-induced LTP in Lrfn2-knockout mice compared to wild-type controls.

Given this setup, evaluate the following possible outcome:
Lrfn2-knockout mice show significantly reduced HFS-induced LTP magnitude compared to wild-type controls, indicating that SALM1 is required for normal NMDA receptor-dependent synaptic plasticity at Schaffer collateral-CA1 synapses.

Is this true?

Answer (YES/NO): YES